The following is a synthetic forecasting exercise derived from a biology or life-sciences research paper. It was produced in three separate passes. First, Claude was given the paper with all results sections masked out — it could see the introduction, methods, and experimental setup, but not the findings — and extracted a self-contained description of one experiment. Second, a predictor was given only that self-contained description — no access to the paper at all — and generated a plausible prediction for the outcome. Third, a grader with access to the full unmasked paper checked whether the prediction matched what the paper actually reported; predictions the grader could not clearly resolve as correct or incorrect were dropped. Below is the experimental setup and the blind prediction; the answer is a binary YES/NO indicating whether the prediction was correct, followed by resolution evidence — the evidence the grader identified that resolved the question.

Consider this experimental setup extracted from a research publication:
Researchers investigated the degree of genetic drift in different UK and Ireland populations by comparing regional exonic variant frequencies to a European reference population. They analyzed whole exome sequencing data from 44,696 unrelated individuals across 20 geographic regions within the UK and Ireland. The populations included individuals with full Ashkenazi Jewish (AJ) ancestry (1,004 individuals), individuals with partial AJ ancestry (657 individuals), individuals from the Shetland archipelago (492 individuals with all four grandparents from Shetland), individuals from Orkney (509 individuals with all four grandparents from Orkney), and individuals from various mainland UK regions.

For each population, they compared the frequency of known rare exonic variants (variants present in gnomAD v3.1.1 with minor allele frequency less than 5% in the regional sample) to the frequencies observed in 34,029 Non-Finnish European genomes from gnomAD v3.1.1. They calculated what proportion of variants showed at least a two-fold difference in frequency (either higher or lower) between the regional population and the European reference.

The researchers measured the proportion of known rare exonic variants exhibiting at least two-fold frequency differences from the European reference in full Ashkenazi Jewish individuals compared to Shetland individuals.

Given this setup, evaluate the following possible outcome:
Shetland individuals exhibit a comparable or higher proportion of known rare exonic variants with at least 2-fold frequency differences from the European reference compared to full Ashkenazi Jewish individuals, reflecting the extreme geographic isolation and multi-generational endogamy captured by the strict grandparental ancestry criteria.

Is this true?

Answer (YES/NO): NO